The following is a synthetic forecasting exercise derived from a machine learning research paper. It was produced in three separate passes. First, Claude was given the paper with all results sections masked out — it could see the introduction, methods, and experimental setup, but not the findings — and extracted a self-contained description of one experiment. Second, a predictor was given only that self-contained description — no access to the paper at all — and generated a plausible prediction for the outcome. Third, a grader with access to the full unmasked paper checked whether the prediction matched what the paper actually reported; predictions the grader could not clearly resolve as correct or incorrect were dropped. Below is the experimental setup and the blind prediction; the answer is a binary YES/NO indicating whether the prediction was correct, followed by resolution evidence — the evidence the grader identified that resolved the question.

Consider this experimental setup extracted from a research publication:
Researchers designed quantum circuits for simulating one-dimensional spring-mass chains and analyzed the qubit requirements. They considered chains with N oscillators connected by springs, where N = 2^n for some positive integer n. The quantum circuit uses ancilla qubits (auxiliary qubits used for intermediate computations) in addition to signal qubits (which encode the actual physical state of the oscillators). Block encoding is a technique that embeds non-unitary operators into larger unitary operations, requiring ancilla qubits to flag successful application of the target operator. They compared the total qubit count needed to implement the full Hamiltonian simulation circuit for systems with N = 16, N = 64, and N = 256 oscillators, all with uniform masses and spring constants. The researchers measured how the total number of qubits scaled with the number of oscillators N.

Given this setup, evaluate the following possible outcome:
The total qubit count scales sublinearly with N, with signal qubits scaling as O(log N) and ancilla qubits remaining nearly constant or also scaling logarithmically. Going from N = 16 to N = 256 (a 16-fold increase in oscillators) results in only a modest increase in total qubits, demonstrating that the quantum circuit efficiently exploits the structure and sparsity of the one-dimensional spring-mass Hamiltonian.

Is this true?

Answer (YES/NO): YES